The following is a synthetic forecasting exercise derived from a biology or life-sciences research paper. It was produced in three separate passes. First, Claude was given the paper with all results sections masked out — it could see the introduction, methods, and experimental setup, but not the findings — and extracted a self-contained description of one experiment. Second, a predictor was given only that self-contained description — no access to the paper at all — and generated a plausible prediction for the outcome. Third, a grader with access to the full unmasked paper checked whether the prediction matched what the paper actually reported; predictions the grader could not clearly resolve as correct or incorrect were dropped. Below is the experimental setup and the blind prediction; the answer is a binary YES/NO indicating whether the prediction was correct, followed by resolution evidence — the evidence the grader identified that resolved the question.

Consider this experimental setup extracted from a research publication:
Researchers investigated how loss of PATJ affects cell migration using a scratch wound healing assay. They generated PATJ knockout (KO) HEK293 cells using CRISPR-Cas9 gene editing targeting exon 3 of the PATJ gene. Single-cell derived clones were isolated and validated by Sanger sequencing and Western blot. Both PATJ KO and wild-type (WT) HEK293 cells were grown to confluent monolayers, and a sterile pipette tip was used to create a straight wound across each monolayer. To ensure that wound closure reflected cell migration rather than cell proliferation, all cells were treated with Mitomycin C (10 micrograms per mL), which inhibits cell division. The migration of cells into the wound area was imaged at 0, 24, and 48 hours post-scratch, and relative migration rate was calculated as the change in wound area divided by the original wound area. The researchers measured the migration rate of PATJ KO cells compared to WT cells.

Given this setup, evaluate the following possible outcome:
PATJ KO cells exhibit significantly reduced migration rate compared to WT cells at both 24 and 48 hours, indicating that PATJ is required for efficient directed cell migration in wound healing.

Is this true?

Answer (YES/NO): YES